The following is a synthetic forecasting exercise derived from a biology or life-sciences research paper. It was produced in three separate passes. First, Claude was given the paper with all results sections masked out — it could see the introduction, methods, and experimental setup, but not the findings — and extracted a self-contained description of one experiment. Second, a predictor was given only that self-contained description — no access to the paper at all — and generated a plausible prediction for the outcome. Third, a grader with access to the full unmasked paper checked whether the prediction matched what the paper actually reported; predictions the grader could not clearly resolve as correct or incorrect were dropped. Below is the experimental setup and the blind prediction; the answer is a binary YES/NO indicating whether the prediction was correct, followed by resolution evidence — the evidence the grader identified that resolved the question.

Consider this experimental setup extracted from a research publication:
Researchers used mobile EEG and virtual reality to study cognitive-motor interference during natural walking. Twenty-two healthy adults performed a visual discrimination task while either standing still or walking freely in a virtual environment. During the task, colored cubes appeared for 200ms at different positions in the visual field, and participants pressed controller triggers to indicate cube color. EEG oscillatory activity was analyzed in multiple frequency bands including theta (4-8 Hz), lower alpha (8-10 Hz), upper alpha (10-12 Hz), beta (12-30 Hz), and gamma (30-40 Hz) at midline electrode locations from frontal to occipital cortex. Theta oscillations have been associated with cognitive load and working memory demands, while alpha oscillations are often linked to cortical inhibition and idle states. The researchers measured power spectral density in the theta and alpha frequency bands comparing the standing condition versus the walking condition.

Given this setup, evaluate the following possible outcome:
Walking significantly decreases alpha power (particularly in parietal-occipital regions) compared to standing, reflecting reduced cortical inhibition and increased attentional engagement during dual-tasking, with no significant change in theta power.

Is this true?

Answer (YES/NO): NO